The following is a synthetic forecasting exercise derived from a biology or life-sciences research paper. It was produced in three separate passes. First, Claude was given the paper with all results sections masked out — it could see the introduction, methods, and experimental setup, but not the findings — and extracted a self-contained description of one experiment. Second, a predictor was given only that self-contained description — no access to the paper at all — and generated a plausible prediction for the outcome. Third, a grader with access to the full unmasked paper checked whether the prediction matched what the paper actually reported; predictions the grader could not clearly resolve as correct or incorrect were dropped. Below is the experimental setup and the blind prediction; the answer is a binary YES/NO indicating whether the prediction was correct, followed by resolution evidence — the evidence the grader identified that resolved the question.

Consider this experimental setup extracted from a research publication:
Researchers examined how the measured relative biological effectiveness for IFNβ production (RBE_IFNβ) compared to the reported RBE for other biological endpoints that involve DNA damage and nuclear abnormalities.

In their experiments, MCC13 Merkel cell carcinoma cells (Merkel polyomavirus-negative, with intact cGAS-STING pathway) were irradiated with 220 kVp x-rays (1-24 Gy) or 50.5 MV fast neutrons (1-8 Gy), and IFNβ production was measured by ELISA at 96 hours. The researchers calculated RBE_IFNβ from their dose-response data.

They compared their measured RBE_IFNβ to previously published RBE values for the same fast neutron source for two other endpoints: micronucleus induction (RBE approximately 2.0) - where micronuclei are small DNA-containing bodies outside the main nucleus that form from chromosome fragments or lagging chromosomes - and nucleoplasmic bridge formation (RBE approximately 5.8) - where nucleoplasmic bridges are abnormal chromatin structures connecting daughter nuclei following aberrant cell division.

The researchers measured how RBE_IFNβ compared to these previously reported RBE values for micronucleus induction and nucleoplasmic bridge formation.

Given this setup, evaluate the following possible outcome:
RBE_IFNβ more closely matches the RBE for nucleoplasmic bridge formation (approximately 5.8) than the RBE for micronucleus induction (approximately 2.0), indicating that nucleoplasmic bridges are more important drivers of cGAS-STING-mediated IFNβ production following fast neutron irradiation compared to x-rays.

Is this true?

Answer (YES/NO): NO